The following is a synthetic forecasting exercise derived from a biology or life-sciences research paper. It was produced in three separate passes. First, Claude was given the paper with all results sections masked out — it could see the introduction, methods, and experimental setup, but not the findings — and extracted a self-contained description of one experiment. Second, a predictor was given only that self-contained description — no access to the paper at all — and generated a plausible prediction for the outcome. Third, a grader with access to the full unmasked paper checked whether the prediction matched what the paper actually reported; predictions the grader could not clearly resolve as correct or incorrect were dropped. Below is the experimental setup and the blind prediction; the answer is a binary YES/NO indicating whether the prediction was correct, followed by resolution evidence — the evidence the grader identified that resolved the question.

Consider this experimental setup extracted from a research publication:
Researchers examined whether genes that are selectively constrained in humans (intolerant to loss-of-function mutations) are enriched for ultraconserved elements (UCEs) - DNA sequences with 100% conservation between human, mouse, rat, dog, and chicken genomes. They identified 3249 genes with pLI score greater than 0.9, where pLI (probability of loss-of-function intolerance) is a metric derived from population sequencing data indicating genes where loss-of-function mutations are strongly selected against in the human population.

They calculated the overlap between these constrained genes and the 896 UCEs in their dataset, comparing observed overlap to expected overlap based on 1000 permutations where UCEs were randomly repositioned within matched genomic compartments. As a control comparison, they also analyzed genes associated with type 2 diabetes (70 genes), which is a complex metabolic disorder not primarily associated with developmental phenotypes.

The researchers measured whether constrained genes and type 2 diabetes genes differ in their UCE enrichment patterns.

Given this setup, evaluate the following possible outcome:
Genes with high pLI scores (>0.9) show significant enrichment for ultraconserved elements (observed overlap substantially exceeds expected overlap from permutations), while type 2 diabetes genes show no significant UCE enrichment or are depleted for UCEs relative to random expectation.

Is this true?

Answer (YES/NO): YES